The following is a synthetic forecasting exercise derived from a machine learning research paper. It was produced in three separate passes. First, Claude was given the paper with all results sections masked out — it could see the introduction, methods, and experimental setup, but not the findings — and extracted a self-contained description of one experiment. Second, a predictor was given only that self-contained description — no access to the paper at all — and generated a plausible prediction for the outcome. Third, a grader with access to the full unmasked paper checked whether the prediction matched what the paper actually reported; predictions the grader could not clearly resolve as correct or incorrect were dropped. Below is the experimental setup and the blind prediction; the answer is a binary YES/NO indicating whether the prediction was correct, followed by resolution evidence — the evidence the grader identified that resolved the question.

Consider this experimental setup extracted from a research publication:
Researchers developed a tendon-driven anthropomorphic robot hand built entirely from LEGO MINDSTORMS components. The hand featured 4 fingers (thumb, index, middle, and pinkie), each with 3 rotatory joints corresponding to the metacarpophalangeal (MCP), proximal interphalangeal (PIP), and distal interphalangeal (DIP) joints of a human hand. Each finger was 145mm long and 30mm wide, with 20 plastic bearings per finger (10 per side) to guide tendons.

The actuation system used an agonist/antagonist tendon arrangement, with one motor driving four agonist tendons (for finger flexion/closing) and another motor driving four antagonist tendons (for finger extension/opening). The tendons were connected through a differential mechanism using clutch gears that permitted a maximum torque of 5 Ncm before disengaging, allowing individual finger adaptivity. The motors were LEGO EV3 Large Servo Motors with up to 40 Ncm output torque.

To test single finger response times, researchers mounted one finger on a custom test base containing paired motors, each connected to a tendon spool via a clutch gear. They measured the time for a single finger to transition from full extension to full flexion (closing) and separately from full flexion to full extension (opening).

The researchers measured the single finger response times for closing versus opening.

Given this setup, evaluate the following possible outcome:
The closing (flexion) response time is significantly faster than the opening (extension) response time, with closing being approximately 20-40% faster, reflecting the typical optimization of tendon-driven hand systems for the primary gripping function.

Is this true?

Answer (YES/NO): NO